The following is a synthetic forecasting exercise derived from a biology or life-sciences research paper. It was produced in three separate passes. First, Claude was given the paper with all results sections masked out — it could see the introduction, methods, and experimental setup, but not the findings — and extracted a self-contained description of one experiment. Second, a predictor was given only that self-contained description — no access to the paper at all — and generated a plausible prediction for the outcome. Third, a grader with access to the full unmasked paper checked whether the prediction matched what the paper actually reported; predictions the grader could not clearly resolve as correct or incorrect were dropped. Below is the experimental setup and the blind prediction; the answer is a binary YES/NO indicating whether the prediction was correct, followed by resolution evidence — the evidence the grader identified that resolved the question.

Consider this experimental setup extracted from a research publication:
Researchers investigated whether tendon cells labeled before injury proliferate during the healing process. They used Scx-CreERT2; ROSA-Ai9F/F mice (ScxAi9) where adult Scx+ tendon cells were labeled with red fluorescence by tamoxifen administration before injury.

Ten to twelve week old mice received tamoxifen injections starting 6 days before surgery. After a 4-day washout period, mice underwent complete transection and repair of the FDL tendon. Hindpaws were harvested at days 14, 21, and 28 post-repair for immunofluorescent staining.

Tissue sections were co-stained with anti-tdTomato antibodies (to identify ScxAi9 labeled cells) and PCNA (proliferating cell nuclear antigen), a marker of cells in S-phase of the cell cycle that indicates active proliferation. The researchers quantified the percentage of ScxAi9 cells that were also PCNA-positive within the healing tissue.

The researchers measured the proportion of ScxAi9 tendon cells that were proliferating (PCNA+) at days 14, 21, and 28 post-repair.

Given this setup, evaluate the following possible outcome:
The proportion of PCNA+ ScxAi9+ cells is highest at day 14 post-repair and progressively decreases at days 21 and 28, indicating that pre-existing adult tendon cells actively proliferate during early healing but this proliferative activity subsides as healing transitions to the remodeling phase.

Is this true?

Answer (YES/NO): YES